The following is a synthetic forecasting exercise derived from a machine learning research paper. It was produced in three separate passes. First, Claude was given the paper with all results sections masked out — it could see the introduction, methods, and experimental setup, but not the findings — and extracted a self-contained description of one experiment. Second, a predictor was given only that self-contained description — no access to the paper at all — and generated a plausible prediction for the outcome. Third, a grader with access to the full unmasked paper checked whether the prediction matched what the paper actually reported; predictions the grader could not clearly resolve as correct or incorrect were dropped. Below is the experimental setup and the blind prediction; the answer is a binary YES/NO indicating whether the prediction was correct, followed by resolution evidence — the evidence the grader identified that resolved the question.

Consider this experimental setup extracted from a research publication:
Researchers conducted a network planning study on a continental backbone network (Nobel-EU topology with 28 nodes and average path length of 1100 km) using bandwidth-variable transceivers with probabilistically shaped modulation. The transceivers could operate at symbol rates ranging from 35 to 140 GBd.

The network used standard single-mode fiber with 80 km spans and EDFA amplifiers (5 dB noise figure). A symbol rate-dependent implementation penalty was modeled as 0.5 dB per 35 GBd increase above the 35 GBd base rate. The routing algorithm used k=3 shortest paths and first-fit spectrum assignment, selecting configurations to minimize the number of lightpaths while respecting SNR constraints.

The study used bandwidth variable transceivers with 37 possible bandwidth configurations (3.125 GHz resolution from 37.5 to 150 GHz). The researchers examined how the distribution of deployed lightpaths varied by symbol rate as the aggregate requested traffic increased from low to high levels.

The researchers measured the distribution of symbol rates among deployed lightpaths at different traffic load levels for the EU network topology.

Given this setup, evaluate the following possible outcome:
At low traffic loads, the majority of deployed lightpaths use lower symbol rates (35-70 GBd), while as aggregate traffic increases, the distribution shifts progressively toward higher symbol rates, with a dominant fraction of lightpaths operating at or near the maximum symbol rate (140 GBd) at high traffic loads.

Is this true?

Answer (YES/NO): NO